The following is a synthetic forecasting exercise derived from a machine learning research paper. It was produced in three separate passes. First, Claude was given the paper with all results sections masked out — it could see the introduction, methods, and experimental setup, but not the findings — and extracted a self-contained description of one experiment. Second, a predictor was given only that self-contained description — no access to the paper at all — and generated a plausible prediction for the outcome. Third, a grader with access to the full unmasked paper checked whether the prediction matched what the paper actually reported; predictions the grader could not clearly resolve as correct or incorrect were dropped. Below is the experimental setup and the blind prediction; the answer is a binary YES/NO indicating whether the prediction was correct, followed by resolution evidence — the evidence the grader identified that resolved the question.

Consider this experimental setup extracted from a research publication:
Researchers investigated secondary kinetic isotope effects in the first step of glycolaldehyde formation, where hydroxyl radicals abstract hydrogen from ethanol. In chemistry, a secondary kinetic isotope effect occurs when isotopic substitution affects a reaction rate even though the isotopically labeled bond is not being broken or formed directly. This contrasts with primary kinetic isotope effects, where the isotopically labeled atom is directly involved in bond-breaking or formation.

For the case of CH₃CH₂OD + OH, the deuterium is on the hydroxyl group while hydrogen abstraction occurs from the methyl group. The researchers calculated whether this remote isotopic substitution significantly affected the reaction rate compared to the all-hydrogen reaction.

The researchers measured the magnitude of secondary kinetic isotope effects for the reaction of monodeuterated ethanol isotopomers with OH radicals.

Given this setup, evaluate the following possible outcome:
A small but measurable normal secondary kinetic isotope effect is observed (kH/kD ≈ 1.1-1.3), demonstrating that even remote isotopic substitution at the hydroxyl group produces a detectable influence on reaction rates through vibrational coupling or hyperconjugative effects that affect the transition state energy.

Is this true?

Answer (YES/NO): NO